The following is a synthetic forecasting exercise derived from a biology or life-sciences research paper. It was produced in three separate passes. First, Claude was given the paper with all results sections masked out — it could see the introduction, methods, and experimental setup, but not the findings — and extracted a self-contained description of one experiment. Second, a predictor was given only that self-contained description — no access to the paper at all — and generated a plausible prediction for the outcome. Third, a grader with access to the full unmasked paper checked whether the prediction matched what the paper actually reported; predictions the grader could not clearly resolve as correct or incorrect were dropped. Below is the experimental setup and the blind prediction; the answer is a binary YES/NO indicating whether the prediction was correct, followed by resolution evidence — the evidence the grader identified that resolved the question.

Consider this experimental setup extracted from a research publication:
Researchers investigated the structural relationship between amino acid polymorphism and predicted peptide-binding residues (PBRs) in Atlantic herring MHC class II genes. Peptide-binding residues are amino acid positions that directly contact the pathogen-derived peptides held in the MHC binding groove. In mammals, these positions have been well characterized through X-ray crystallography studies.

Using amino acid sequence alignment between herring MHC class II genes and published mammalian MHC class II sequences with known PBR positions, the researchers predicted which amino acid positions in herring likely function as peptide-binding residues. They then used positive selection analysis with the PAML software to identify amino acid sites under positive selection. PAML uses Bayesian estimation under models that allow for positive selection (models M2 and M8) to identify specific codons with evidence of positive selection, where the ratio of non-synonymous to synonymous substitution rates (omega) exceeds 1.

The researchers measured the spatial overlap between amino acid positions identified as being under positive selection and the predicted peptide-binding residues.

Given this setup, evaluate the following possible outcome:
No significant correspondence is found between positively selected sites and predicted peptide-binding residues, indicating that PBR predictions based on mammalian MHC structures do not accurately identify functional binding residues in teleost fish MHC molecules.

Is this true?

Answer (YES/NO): NO